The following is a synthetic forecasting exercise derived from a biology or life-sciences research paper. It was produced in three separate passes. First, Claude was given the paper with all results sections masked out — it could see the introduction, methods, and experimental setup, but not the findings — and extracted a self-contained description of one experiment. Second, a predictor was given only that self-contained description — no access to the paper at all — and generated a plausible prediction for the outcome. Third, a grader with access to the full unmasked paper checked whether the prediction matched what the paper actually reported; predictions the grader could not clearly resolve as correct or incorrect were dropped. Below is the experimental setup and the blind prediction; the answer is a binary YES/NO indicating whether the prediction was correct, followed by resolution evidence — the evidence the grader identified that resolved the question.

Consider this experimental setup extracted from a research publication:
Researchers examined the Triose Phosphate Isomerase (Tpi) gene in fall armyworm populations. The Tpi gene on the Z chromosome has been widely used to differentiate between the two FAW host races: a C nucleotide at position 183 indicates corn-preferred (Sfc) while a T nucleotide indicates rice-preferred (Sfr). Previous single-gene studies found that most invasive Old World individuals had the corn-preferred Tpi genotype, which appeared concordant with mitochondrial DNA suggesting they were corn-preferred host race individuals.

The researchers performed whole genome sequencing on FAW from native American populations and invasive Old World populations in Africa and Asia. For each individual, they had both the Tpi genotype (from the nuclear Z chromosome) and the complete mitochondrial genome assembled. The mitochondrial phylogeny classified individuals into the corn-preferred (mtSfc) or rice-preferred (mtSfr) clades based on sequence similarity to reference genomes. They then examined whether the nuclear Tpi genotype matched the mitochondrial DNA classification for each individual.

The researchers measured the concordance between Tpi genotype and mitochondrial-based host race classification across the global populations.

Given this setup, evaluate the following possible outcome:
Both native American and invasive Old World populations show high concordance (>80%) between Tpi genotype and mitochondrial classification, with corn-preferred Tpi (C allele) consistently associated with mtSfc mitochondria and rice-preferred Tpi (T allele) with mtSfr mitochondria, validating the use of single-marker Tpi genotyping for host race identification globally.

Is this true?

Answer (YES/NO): NO